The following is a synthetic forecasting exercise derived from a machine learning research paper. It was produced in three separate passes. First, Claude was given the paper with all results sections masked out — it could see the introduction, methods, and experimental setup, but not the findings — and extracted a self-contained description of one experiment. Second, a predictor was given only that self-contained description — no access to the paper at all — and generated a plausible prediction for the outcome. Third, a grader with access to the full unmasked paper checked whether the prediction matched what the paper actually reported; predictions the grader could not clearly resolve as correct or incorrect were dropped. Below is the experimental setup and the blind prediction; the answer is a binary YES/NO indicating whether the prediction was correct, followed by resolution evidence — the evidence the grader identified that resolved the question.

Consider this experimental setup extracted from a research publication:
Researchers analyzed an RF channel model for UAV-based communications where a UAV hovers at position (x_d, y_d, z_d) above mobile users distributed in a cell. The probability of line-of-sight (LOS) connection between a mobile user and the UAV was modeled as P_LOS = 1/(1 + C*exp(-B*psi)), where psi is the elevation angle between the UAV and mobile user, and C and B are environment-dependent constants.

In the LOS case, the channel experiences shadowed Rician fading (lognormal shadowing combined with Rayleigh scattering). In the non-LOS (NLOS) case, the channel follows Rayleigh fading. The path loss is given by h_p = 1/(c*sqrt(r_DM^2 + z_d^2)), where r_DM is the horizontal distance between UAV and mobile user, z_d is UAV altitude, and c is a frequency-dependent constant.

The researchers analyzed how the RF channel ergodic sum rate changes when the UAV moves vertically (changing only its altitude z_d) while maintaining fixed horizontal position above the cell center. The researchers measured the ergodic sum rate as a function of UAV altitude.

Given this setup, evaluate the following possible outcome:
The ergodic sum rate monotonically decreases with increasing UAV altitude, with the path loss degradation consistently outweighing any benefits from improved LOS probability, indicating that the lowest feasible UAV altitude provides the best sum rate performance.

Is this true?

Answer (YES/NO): NO